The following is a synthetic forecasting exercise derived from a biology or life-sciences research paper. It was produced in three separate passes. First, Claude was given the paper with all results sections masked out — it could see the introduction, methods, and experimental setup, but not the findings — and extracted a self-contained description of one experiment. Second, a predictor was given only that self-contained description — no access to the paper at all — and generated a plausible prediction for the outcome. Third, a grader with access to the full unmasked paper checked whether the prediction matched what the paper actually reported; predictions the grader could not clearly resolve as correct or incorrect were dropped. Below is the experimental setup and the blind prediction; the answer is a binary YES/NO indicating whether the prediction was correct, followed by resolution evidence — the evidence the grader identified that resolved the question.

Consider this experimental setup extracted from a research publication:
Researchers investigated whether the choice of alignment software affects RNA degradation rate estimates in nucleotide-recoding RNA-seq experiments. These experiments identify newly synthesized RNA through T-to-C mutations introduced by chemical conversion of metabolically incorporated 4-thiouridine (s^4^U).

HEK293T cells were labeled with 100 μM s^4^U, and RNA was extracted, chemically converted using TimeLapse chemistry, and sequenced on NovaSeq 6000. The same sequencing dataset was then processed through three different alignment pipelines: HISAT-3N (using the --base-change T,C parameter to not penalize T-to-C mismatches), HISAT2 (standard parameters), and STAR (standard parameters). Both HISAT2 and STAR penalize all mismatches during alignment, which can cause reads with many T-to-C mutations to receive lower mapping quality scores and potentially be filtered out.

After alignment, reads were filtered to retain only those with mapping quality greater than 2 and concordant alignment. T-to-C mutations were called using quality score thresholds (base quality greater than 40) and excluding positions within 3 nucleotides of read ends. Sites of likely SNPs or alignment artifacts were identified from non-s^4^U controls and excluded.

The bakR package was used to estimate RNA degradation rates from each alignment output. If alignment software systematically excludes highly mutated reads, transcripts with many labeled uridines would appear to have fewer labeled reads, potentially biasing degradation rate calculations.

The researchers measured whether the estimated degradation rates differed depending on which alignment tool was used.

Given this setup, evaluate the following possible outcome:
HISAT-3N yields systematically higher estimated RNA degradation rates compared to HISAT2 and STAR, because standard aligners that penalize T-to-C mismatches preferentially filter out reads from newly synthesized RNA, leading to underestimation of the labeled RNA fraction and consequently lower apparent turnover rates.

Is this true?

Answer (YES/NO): YES